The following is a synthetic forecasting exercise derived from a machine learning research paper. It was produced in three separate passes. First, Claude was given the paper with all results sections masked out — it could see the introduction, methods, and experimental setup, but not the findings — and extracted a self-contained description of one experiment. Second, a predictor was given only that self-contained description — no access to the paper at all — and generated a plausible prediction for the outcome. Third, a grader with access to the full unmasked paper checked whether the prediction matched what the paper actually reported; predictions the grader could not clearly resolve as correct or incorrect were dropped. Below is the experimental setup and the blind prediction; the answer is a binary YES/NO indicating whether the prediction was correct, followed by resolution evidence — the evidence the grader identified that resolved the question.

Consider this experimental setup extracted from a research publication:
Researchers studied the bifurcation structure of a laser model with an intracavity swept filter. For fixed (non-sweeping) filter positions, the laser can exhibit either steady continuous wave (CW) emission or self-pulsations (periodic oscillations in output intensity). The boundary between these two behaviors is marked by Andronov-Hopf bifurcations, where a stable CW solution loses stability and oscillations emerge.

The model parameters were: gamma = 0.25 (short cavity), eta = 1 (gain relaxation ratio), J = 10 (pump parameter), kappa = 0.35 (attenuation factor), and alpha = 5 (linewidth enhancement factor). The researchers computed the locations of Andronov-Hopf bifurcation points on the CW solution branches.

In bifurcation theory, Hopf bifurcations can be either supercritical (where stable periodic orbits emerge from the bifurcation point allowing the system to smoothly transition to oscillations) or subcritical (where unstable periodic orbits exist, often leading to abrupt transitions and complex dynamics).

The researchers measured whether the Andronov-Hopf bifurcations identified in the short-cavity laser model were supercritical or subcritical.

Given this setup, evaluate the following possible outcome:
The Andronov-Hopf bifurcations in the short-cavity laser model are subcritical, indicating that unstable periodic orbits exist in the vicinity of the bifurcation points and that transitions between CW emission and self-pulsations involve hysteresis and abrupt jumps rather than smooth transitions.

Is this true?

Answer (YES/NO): NO